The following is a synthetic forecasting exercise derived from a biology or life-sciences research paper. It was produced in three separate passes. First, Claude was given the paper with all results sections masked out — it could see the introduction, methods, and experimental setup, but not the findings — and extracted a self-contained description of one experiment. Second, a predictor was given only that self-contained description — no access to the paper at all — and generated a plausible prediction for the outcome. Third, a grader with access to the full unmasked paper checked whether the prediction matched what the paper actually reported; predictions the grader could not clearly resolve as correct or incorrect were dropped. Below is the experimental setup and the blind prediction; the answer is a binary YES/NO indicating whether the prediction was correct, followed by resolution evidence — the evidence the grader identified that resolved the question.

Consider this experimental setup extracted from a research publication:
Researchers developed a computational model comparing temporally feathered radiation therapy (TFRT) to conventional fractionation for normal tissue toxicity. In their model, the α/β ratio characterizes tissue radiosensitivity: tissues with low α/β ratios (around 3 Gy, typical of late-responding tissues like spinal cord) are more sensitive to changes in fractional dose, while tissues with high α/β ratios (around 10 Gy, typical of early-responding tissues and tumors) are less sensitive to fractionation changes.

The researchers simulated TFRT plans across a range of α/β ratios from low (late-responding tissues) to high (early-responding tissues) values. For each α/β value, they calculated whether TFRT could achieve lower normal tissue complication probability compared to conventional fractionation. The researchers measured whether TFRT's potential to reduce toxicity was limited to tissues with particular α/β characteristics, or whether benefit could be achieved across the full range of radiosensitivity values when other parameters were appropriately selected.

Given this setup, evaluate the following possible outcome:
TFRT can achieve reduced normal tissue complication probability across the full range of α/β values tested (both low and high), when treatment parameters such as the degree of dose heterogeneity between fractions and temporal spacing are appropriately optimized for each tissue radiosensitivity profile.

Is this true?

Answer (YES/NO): YES